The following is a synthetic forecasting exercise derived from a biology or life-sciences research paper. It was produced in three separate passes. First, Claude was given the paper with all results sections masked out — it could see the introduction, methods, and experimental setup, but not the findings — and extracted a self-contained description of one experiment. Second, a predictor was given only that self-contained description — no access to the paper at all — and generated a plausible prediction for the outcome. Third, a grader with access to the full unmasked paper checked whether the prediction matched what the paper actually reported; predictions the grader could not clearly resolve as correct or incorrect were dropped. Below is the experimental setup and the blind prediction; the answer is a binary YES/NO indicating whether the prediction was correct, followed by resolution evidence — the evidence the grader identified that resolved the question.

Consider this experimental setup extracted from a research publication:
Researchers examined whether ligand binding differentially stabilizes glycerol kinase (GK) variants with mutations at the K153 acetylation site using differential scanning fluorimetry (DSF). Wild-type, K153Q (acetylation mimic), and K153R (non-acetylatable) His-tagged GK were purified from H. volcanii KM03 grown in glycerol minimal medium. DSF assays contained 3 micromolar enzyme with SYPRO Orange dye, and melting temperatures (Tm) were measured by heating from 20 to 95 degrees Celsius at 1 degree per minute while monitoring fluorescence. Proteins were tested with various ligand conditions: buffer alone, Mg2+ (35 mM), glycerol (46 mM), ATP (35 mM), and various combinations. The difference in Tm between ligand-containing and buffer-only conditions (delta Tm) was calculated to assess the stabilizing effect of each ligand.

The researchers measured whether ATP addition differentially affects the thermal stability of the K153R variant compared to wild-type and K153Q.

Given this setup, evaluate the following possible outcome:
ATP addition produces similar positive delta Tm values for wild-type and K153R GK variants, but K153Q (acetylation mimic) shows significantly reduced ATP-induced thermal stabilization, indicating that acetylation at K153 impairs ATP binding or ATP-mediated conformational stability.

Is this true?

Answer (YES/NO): NO